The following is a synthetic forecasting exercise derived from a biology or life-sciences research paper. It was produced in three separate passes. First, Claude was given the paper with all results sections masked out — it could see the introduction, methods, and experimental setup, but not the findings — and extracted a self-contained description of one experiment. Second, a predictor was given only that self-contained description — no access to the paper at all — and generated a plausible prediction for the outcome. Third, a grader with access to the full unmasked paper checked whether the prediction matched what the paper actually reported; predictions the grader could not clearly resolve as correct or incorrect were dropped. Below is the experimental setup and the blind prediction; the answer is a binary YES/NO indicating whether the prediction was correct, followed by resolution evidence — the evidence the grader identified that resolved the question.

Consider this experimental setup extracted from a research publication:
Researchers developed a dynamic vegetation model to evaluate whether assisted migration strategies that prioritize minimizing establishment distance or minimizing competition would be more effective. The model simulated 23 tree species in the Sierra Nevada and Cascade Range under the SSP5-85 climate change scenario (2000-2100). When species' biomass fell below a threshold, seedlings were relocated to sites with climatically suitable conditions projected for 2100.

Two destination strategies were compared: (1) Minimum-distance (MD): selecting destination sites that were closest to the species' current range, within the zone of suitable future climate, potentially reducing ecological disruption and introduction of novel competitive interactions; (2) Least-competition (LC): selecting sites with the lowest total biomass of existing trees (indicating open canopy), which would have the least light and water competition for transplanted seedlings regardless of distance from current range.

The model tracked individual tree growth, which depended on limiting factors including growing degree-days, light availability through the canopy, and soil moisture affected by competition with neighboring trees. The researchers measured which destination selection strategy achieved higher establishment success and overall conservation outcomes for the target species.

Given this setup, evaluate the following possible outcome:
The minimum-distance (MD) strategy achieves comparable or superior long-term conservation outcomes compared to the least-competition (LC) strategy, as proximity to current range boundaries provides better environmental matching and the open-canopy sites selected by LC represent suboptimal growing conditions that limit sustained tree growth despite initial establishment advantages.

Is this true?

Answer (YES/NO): NO